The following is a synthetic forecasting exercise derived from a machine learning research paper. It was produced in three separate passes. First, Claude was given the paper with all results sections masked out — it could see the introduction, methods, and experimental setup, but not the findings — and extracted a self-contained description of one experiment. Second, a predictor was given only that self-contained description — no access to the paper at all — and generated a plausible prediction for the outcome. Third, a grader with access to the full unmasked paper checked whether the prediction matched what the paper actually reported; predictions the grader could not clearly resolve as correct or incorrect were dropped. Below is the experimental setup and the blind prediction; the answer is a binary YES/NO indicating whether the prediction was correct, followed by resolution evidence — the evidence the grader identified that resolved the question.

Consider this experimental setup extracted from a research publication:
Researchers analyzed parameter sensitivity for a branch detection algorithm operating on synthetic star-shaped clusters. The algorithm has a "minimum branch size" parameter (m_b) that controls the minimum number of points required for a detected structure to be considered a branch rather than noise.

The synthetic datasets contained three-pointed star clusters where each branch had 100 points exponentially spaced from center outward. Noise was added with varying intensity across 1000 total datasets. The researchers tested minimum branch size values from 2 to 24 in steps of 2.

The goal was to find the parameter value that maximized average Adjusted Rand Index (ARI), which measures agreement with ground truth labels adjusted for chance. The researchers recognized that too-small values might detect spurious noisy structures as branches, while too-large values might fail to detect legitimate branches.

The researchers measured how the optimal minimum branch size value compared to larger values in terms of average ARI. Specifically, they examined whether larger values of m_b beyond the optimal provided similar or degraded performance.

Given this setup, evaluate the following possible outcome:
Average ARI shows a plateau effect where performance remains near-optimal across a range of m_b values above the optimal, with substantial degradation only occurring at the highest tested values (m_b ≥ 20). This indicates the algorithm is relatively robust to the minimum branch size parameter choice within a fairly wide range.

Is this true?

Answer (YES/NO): NO